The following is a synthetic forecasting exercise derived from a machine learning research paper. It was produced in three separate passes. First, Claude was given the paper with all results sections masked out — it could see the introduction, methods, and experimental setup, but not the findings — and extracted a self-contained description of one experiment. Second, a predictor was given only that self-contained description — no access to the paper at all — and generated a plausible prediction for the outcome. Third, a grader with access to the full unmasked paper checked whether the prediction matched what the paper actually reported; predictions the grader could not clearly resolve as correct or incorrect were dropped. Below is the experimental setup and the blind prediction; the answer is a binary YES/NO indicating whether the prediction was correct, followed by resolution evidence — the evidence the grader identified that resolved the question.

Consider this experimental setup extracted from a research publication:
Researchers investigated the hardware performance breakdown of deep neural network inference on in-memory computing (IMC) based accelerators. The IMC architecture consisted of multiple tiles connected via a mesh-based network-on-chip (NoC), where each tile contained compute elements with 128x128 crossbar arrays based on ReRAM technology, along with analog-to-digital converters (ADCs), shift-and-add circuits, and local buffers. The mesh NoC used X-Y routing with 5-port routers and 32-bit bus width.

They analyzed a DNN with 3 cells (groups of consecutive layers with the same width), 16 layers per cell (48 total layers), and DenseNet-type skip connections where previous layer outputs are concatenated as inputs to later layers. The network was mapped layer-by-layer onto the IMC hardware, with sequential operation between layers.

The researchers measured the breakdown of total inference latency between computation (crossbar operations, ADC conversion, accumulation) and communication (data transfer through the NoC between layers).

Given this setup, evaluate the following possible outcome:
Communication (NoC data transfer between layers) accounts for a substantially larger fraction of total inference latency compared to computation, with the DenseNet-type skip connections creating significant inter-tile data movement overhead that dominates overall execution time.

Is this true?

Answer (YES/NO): YES